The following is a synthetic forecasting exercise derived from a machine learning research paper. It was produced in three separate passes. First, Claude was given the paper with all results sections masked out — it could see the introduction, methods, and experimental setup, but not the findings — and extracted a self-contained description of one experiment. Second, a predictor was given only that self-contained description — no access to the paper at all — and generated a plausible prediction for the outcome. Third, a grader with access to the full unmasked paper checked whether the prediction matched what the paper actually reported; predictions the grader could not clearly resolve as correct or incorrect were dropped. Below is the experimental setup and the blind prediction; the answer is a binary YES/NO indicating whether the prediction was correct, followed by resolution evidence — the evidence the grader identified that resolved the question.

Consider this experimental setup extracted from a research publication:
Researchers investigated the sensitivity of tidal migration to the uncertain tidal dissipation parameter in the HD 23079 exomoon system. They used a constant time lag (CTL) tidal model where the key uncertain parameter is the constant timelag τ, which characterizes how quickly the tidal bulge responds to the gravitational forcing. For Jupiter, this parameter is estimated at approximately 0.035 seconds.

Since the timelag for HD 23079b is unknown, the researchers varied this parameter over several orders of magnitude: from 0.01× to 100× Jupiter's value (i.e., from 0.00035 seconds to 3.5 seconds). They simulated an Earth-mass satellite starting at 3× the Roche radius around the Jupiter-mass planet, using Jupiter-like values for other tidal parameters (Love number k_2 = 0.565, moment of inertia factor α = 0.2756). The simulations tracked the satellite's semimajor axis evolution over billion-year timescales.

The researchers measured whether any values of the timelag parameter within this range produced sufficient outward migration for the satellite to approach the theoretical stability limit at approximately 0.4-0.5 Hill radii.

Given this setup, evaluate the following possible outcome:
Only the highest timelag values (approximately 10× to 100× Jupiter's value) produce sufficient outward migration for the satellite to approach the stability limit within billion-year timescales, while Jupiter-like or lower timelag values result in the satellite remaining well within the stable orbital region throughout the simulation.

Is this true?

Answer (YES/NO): NO